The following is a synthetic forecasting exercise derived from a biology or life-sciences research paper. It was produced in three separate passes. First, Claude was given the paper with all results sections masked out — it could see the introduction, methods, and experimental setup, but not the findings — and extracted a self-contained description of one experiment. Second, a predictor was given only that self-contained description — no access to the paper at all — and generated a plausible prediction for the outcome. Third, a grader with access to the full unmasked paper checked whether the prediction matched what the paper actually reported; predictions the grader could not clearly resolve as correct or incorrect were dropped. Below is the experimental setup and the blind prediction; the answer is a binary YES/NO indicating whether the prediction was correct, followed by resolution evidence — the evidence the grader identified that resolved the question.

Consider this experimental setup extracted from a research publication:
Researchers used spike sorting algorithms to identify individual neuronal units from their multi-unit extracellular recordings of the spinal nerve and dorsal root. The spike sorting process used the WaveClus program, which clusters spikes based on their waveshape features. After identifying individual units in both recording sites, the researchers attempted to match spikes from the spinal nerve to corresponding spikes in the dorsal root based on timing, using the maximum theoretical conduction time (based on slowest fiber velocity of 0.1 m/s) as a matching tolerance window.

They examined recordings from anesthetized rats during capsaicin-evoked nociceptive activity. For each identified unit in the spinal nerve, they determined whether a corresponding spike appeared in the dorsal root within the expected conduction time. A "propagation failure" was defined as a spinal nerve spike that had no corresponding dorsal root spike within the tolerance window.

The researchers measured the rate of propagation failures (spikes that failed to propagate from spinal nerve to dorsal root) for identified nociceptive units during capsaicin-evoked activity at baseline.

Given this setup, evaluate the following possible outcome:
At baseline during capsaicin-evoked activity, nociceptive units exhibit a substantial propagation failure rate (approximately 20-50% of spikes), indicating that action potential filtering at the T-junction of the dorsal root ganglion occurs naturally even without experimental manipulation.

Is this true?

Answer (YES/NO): NO